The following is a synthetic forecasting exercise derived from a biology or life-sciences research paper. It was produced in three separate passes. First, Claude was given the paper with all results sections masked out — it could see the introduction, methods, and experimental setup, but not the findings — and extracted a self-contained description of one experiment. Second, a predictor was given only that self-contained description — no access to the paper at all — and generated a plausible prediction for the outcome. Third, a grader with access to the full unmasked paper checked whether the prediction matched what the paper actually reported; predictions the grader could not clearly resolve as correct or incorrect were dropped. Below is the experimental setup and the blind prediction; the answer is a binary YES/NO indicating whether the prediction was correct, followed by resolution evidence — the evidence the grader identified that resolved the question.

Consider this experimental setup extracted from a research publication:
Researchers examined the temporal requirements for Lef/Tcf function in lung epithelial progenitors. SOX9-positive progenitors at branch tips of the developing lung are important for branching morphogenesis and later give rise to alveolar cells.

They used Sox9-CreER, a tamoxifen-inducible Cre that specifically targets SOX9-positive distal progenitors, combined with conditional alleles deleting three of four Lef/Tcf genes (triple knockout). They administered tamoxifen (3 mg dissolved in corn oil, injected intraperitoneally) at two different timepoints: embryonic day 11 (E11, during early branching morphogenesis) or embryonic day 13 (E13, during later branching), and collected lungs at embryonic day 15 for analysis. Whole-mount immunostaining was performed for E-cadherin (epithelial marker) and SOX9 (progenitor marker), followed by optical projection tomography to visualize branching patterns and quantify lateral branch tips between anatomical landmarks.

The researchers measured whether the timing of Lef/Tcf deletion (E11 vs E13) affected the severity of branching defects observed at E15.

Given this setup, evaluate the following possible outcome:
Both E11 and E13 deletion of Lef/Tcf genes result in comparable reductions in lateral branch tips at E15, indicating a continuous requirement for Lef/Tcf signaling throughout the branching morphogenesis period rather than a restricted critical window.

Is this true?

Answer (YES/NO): NO